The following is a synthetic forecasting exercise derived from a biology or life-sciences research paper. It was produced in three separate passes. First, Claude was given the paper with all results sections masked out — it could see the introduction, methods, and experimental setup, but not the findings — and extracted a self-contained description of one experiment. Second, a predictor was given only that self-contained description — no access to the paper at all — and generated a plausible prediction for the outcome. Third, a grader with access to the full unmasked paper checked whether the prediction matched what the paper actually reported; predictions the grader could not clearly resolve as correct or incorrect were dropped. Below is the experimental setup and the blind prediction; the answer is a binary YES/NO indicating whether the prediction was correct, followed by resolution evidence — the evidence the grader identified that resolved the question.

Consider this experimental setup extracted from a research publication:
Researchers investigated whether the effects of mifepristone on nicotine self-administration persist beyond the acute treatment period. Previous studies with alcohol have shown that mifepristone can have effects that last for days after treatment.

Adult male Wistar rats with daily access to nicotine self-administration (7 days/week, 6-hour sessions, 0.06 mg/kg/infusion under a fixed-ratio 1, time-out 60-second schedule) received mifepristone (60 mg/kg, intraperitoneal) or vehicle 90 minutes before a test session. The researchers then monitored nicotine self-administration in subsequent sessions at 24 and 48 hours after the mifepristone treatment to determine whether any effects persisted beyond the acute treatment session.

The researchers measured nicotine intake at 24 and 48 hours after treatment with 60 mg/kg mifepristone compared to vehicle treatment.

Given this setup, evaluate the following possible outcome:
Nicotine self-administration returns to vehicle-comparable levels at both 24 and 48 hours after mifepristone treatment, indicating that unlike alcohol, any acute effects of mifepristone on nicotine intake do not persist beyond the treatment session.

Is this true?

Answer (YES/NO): YES